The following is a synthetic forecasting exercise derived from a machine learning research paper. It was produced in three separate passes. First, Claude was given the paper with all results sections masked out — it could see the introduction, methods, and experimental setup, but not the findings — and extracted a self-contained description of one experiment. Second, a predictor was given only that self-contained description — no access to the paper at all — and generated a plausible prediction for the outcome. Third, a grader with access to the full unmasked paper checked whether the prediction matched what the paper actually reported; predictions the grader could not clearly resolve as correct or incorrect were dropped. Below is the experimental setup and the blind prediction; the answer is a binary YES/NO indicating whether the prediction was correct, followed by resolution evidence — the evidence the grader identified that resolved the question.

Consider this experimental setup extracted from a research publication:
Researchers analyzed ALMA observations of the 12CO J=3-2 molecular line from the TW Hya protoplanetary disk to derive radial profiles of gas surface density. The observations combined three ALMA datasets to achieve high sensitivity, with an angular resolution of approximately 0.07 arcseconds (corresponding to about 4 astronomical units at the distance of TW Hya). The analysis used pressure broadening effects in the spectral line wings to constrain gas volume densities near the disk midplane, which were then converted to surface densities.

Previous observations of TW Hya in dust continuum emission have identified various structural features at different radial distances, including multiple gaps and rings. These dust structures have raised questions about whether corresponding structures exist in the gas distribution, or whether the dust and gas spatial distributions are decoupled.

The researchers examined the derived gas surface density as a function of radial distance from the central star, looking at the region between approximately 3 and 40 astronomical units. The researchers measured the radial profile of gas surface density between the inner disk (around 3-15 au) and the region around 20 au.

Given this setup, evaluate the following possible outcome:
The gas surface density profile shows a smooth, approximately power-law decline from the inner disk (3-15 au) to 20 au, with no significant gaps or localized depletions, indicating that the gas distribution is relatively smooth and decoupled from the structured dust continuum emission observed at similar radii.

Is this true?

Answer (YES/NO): NO